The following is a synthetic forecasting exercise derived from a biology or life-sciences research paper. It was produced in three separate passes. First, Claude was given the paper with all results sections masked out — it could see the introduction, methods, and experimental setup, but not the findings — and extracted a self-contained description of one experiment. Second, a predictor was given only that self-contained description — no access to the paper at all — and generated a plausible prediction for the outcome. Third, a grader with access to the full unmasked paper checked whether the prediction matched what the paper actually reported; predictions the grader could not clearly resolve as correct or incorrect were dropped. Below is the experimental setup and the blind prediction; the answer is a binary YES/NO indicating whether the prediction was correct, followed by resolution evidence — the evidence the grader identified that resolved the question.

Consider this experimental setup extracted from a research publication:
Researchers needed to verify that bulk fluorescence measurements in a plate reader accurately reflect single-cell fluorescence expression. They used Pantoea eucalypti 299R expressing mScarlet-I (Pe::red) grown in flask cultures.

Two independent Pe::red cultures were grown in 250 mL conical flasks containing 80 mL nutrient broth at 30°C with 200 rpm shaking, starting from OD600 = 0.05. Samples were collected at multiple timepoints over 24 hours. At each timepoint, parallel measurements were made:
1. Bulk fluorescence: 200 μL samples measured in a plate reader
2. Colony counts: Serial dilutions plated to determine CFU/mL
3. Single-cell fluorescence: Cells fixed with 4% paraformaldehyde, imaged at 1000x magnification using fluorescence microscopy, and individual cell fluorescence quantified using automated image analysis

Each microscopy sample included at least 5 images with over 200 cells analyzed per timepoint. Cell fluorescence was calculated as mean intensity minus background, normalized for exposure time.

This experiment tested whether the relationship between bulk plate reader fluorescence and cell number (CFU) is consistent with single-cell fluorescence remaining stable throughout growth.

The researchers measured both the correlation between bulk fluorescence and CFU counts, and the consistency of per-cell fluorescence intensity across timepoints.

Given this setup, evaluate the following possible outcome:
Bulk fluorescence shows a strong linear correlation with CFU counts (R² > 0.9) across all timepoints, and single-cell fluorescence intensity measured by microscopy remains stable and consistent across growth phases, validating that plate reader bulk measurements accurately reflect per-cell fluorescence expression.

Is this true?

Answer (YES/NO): NO